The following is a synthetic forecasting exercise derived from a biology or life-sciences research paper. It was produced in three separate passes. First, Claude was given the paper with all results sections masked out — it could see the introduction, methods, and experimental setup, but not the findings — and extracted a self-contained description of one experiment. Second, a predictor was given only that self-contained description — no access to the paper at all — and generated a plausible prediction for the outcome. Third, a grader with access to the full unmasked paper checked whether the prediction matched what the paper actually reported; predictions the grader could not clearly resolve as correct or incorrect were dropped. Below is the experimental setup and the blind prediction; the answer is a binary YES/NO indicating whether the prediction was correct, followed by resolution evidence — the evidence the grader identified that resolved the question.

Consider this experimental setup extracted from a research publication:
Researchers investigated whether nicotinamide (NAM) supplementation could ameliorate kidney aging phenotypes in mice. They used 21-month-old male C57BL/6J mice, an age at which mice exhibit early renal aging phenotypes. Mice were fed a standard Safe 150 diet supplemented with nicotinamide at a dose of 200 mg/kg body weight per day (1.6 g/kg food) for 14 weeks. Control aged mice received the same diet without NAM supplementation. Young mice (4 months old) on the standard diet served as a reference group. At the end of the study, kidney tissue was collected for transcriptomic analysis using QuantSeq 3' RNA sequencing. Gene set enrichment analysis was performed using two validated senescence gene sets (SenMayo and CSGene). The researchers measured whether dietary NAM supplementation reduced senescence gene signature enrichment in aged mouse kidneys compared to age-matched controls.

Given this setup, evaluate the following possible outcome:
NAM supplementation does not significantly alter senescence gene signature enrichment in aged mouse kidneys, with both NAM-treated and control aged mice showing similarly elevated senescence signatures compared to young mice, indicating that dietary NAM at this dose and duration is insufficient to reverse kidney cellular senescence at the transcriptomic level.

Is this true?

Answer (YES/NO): YES